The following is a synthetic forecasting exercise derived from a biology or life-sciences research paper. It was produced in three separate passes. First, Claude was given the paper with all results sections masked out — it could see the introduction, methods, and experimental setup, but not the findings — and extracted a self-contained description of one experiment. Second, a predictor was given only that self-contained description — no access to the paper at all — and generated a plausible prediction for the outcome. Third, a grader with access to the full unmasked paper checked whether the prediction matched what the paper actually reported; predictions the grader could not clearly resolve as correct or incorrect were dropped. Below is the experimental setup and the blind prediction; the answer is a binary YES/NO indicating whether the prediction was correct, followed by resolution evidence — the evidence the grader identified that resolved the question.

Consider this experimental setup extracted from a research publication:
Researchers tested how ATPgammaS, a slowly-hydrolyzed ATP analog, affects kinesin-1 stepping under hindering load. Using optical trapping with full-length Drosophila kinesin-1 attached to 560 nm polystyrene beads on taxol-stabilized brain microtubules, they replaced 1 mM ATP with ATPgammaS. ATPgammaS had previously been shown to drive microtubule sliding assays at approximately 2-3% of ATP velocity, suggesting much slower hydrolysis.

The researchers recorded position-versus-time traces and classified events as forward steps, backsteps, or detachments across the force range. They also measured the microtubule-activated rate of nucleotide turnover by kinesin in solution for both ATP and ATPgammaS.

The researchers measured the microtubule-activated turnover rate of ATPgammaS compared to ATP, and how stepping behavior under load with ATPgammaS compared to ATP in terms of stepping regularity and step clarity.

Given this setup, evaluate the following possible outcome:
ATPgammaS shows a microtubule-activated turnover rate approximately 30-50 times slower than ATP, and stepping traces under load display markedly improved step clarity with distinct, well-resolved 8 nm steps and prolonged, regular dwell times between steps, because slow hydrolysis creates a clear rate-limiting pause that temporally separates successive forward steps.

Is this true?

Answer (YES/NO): NO